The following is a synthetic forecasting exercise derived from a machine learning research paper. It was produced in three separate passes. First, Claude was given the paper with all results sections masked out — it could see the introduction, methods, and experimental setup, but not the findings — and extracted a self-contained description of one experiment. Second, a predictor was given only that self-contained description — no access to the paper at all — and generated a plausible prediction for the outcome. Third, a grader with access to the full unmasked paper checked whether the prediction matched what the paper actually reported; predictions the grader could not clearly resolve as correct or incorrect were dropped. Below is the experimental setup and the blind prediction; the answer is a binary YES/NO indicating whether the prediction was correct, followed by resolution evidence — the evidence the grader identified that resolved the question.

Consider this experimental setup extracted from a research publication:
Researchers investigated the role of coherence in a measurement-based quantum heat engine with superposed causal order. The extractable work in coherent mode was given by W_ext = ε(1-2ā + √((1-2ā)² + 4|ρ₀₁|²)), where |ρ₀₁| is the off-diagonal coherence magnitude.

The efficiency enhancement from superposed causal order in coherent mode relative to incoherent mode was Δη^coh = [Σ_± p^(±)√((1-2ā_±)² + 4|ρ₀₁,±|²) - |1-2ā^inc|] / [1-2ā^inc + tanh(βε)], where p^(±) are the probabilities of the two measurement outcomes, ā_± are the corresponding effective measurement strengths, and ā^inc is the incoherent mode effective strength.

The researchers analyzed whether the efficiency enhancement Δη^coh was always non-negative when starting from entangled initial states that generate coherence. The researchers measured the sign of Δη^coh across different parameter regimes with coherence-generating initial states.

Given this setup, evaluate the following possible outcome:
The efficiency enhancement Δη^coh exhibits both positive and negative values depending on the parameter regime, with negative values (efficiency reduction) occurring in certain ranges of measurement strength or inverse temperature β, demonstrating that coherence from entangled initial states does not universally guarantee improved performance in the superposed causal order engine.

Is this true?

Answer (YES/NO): NO